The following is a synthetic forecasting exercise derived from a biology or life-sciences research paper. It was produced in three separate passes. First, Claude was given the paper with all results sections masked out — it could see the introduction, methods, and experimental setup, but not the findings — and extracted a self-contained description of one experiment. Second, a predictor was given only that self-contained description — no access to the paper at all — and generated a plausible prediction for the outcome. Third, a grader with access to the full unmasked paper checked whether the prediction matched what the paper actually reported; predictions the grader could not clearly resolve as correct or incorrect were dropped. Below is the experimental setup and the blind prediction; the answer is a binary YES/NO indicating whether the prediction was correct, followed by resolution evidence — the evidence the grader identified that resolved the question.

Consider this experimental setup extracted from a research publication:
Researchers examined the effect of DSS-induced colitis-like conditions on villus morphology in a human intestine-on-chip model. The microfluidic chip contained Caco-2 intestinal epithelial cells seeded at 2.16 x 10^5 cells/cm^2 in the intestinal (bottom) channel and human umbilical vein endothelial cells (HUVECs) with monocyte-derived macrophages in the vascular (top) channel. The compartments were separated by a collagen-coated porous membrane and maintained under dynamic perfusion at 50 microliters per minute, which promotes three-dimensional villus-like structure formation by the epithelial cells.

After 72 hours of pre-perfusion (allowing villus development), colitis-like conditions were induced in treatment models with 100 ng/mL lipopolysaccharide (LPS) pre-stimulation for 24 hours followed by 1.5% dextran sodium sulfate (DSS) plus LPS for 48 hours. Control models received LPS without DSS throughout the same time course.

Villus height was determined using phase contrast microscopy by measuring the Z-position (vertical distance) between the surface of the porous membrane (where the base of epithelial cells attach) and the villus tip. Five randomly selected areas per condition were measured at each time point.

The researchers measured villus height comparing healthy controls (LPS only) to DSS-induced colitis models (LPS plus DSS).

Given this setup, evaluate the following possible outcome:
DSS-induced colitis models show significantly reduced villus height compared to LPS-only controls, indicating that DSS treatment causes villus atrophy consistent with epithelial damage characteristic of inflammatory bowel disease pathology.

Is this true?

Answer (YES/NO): YES